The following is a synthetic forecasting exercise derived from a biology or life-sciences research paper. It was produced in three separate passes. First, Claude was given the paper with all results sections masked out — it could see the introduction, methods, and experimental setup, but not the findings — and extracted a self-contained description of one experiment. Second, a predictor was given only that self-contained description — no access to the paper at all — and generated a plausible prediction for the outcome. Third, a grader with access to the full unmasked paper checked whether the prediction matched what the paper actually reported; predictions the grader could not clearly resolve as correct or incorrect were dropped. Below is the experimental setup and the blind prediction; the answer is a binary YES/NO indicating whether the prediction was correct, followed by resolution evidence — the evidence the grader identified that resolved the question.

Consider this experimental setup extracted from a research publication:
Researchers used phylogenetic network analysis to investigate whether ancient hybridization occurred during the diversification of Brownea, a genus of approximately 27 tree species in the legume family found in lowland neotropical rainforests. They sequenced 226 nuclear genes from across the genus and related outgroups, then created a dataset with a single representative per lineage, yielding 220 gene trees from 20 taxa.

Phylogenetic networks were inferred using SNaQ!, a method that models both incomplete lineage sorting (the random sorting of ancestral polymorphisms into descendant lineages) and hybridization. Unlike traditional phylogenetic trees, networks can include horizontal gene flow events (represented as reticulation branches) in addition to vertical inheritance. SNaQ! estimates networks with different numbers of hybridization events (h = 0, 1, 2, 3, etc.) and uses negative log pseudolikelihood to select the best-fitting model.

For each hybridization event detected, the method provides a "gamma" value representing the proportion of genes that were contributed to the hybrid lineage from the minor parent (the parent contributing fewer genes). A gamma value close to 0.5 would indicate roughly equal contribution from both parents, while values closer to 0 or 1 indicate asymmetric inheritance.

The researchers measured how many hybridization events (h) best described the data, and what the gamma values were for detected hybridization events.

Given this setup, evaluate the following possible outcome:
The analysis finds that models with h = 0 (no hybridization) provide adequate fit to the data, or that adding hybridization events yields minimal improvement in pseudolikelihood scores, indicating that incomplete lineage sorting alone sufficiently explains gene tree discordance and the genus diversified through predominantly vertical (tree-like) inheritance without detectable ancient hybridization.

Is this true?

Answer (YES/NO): NO